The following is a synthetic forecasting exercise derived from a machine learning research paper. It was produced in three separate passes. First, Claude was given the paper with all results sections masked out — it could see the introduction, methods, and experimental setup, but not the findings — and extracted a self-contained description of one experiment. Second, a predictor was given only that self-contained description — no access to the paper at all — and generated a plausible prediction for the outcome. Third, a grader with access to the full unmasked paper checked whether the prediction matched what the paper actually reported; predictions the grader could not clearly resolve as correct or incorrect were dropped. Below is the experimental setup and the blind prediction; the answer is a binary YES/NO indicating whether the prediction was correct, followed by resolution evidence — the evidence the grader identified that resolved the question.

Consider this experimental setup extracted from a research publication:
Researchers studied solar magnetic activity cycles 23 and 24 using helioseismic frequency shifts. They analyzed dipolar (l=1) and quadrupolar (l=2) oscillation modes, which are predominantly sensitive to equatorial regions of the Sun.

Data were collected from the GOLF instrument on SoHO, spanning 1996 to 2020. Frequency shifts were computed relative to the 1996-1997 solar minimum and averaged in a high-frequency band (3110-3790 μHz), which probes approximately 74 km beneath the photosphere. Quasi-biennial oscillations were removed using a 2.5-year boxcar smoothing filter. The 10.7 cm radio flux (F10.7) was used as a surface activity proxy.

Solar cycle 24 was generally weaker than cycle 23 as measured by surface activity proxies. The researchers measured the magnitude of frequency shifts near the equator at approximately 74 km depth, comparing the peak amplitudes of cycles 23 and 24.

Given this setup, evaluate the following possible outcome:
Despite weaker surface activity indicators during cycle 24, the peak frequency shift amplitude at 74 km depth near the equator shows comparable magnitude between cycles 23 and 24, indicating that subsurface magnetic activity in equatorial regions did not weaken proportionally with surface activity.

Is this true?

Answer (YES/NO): NO